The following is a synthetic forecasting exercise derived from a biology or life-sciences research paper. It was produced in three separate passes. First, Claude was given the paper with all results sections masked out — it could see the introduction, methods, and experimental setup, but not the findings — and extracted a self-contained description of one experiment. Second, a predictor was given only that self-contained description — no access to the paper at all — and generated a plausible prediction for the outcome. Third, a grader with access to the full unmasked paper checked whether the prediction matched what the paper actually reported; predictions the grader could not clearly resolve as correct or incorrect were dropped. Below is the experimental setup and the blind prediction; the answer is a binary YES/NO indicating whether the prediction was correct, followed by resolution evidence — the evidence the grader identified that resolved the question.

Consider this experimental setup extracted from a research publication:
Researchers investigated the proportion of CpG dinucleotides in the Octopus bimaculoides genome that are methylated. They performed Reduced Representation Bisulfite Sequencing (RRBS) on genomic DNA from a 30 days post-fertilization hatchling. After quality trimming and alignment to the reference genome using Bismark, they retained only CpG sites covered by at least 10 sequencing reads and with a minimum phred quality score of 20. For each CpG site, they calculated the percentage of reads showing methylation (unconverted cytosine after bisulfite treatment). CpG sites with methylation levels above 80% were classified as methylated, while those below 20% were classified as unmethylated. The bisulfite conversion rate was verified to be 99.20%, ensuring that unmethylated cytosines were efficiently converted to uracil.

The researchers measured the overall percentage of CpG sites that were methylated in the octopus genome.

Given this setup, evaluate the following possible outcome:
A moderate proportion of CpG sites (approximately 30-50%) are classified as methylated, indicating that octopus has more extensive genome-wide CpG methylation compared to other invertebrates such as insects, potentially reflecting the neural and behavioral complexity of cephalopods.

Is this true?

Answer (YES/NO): NO